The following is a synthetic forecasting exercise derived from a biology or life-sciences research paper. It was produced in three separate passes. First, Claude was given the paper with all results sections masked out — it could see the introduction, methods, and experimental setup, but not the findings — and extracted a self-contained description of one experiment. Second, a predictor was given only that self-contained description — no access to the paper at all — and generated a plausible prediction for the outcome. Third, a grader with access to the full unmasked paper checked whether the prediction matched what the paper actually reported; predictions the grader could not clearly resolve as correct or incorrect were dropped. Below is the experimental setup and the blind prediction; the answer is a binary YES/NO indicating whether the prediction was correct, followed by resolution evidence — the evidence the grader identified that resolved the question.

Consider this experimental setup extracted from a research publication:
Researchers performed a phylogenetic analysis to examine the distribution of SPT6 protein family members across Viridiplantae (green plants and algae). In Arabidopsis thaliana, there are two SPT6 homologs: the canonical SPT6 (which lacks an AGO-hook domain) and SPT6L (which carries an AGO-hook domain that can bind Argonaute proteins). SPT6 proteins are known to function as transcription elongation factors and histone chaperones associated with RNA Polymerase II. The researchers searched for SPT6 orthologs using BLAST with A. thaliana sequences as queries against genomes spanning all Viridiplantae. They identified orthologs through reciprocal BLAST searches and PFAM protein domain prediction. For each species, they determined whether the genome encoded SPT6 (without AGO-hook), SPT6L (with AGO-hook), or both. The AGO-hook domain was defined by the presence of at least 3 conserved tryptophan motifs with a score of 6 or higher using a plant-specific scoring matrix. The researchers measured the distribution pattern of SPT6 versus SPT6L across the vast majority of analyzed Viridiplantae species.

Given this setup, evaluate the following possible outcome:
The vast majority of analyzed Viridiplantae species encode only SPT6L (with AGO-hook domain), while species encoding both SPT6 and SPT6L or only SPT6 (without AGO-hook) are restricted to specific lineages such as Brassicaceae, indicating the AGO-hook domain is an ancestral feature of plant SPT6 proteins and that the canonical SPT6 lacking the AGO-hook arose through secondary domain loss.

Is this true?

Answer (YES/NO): YES